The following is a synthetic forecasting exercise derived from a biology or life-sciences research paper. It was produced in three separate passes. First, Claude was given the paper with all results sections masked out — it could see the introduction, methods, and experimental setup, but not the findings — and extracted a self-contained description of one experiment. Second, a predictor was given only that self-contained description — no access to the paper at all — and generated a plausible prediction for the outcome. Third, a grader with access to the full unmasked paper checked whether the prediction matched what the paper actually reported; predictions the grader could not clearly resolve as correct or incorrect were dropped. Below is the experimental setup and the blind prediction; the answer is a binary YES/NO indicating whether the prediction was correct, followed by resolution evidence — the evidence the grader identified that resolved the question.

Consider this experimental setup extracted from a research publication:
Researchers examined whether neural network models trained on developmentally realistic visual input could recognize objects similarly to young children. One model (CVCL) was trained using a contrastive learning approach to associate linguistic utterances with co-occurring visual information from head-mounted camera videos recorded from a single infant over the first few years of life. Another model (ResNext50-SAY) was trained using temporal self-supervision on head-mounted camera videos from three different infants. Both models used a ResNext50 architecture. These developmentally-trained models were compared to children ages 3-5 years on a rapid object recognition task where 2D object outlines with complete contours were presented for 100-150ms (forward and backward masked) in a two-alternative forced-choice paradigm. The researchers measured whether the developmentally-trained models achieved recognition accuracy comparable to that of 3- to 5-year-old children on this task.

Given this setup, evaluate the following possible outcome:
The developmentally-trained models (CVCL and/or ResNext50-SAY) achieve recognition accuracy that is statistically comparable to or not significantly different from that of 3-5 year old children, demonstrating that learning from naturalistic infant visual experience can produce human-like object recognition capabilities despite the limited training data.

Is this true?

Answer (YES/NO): NO